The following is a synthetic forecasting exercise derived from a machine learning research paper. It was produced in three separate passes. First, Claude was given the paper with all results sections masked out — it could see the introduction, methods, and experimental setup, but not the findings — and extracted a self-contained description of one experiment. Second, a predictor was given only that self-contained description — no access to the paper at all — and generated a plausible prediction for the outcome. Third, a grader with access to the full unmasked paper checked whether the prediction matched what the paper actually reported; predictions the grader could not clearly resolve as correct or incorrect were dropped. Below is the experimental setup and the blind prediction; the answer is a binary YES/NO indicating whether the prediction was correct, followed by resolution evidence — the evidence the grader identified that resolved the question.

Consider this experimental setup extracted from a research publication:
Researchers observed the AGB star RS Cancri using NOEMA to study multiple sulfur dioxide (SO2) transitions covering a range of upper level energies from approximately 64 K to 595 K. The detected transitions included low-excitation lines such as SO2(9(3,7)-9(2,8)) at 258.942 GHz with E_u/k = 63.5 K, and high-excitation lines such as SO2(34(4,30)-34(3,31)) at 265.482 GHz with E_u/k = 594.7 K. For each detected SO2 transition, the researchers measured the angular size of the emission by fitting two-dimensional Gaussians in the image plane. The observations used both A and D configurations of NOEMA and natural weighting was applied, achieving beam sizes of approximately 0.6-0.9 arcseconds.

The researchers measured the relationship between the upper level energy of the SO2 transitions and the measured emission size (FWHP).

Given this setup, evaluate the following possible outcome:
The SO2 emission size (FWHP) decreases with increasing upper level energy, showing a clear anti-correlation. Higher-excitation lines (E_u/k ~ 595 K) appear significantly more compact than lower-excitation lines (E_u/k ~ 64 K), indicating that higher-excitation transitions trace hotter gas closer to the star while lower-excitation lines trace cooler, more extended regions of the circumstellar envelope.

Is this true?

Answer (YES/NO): YES